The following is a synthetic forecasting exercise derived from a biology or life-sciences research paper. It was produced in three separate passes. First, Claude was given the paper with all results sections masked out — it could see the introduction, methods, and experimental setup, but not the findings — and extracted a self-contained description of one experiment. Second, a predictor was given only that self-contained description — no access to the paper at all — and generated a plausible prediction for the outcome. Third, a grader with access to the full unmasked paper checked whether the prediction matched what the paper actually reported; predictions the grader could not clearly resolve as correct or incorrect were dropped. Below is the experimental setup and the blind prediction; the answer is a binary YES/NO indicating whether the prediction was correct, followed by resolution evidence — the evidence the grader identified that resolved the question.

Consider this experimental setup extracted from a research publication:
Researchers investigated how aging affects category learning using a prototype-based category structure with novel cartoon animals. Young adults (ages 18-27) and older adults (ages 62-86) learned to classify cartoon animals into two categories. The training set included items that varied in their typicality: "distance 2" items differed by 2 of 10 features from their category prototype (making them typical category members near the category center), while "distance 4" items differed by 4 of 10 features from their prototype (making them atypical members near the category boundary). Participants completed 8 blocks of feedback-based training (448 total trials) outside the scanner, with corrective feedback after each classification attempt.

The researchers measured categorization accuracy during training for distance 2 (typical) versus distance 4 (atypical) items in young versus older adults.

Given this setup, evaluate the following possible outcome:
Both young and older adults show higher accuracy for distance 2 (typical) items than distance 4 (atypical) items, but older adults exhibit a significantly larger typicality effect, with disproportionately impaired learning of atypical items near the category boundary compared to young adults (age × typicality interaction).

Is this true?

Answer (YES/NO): YES